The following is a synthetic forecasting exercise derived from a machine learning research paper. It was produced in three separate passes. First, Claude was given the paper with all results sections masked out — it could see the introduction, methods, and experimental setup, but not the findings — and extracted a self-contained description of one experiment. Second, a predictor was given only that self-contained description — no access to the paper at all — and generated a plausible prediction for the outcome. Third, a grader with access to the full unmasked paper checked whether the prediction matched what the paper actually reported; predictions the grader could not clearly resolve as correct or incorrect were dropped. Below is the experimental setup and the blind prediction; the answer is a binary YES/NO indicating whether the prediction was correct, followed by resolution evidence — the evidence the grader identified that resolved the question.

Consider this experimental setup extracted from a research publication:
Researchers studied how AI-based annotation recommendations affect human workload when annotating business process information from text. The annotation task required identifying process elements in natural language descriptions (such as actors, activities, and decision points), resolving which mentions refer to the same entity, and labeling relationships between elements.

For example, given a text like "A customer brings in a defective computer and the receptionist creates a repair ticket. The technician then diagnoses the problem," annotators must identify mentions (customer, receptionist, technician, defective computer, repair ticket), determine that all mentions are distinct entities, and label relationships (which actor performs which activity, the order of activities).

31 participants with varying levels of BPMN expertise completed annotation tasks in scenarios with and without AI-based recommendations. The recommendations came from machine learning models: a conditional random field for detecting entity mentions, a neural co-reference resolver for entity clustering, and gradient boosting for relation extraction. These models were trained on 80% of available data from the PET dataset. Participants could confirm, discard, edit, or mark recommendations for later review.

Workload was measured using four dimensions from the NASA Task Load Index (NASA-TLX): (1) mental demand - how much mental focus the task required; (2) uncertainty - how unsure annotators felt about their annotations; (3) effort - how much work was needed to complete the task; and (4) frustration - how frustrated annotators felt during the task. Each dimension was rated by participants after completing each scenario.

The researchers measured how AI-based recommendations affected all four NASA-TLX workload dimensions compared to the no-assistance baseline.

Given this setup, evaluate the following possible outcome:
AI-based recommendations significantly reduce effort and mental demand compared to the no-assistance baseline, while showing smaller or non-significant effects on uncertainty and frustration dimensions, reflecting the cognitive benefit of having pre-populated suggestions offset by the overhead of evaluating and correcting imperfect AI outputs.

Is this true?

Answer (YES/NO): NO